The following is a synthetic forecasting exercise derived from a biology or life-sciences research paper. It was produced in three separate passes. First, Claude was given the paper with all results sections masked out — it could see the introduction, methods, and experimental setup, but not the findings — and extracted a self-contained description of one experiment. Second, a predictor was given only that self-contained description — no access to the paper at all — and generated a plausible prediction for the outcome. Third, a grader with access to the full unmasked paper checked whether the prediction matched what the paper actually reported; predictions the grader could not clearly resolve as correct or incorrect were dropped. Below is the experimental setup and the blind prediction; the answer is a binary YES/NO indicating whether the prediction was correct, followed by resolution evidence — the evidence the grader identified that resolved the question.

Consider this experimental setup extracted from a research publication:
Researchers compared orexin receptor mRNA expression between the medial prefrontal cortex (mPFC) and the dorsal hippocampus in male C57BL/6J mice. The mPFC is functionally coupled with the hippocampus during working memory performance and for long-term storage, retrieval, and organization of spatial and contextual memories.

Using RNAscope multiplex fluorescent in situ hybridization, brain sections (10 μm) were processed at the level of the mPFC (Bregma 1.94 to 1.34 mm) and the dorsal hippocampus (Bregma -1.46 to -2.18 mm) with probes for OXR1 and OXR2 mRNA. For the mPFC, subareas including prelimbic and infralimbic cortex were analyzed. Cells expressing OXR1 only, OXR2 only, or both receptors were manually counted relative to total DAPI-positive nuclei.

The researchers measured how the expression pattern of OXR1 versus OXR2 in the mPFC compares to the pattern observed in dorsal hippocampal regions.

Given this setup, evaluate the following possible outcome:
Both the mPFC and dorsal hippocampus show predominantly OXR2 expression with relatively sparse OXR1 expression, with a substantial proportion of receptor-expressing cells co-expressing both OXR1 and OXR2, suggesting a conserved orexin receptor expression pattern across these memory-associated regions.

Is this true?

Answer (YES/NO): NO